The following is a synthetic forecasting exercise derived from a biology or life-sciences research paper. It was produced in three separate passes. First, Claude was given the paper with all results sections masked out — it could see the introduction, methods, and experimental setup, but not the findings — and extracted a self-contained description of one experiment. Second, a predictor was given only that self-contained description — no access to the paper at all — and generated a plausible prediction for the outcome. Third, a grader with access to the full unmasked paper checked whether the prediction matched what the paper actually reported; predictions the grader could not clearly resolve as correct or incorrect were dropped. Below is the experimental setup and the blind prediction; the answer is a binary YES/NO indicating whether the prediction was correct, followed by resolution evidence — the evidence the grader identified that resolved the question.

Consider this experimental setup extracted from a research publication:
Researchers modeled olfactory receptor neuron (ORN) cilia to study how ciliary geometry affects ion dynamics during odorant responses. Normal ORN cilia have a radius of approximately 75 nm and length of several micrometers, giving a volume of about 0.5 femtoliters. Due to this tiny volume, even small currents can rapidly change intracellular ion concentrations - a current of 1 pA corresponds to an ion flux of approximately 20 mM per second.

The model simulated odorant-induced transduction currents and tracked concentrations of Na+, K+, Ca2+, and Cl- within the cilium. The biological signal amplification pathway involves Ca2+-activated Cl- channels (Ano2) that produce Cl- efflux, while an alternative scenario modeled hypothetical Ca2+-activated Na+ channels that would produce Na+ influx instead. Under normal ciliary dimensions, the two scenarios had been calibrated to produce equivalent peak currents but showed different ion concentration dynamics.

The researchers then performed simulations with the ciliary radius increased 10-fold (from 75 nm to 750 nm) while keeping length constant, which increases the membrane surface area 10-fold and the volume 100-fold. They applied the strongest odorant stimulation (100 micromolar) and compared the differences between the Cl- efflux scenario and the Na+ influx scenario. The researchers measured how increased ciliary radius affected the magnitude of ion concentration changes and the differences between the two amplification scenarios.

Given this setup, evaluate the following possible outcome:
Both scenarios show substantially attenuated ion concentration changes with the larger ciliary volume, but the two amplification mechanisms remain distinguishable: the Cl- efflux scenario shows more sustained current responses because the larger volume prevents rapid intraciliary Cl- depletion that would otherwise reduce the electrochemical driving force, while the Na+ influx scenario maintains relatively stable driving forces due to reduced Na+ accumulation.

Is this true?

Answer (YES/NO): NO